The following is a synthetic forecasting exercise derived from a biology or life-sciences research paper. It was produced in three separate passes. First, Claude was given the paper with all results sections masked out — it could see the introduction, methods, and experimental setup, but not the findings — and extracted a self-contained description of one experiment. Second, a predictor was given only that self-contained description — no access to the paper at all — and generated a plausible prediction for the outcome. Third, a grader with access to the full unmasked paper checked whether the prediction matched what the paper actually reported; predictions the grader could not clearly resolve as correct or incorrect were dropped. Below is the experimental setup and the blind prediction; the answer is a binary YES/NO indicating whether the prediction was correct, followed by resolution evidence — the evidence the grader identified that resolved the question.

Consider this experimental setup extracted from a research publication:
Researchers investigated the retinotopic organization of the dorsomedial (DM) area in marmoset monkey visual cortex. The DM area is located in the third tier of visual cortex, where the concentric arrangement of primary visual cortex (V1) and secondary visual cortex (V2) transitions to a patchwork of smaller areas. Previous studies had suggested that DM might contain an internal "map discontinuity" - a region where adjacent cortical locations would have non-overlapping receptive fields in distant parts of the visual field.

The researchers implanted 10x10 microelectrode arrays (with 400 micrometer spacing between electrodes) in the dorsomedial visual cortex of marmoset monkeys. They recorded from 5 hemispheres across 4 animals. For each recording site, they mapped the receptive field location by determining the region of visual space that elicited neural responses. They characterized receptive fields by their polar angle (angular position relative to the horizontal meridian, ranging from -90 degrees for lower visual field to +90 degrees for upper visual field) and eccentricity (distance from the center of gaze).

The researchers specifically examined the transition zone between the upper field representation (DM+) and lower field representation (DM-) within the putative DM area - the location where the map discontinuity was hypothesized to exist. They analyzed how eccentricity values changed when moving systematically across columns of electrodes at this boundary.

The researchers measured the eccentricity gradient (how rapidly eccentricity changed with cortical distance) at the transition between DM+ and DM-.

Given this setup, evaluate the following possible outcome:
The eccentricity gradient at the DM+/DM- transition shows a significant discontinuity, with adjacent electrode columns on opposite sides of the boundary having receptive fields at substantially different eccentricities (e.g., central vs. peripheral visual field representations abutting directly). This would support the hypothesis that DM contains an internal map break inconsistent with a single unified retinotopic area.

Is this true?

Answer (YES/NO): NO